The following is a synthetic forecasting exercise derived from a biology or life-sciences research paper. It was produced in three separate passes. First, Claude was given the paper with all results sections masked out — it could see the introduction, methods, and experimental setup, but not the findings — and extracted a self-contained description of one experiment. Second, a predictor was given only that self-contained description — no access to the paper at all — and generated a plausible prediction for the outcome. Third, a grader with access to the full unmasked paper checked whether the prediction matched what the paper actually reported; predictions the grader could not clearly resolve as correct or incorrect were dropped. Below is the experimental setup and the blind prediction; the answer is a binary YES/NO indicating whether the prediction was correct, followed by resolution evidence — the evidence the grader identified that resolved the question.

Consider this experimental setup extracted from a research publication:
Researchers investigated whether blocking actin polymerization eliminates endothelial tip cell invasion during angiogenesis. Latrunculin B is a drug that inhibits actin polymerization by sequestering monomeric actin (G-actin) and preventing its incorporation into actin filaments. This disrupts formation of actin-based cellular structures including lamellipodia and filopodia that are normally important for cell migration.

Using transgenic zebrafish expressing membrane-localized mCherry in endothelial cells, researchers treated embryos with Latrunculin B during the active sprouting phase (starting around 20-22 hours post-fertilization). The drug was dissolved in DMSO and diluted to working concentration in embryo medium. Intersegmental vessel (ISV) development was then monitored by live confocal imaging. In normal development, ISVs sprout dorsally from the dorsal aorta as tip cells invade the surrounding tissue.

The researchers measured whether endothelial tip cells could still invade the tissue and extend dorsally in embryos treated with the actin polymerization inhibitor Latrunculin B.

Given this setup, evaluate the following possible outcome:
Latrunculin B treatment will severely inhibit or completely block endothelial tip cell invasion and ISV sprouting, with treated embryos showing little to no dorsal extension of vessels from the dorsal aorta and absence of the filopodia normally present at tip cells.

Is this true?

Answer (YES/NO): NO